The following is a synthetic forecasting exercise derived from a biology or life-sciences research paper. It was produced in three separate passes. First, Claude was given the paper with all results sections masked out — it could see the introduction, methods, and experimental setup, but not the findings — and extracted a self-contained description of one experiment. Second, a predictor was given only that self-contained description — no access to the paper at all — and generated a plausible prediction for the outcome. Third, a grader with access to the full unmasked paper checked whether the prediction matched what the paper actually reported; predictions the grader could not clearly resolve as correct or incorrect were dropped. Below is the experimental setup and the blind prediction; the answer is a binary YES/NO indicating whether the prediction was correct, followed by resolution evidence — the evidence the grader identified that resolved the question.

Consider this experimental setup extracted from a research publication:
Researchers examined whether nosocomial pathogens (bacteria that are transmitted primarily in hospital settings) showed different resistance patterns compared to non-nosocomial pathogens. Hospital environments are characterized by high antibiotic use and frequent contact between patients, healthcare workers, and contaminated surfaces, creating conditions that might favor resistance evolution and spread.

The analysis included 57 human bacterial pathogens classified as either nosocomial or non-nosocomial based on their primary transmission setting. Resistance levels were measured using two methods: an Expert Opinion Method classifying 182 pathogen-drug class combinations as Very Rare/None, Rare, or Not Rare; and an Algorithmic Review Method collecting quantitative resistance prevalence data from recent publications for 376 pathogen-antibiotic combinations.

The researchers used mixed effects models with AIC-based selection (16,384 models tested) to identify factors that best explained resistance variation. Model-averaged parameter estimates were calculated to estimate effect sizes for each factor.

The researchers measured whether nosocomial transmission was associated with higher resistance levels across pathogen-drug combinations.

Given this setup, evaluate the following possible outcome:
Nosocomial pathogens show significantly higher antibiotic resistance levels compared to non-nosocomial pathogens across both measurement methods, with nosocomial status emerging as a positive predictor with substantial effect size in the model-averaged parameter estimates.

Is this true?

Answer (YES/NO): YES